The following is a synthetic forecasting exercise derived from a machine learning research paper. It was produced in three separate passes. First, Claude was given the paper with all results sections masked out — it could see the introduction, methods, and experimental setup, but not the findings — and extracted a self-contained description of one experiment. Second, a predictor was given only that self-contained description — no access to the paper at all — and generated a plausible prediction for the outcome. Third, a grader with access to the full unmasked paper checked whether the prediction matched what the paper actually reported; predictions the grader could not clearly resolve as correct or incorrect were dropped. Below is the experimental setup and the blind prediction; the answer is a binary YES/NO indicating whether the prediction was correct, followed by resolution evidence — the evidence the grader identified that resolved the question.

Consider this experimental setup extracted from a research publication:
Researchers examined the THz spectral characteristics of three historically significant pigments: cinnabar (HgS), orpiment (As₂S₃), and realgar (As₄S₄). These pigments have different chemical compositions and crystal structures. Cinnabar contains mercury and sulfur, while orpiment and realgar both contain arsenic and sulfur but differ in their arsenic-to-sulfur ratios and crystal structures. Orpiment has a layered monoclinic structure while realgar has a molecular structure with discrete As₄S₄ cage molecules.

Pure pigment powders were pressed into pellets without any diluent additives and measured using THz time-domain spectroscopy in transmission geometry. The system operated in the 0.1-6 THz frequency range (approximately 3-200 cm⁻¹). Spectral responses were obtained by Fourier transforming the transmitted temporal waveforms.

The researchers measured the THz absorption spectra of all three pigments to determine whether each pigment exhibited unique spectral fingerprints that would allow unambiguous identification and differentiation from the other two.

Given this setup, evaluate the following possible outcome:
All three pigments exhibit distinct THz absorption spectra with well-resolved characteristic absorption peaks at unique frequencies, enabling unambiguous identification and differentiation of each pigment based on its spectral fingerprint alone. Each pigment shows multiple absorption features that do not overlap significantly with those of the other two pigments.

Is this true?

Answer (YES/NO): YES